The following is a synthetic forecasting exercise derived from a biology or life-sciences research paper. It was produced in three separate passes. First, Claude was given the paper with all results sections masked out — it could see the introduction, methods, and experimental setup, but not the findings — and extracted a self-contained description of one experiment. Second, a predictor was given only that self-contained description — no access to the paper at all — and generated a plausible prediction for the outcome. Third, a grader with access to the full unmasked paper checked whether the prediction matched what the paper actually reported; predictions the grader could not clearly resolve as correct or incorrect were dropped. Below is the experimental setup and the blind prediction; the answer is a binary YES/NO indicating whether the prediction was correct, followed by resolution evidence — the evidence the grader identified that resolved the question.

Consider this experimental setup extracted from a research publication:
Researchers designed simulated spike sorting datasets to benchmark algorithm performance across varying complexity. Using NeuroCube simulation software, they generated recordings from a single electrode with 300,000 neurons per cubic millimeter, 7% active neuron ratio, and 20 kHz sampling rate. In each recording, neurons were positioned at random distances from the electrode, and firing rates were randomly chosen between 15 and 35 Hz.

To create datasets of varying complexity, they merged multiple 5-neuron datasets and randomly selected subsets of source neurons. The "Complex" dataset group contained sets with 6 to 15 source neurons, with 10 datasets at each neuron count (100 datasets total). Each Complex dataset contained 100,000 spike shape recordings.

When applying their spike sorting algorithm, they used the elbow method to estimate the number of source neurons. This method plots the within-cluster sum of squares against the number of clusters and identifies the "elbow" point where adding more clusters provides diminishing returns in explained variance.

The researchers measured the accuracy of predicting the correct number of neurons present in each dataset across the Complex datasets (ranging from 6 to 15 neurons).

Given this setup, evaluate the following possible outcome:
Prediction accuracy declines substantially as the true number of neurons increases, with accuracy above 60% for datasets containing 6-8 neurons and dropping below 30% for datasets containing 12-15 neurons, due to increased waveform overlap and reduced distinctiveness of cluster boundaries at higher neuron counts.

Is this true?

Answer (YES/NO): NO